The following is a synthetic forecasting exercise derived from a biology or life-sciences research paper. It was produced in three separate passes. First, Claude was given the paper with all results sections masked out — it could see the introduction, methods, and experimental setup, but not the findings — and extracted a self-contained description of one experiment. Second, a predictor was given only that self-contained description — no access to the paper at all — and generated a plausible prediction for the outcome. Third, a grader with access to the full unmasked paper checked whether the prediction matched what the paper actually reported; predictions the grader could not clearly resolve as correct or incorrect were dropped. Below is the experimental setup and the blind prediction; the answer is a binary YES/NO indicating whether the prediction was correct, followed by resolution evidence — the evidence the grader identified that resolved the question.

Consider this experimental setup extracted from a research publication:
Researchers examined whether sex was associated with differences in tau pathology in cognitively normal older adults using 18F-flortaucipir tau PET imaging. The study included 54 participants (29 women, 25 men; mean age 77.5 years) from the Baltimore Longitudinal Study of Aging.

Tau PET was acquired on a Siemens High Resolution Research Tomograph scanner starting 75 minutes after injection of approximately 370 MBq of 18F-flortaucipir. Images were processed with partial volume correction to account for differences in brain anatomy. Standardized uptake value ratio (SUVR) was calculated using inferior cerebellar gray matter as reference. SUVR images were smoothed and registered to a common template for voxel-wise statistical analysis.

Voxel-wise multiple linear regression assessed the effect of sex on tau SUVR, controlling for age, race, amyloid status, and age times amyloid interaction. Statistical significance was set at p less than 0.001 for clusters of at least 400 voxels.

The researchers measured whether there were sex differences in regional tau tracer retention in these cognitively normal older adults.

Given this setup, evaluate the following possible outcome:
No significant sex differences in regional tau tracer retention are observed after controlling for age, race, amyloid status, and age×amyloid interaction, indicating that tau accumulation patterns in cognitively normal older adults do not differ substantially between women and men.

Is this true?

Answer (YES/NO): NO